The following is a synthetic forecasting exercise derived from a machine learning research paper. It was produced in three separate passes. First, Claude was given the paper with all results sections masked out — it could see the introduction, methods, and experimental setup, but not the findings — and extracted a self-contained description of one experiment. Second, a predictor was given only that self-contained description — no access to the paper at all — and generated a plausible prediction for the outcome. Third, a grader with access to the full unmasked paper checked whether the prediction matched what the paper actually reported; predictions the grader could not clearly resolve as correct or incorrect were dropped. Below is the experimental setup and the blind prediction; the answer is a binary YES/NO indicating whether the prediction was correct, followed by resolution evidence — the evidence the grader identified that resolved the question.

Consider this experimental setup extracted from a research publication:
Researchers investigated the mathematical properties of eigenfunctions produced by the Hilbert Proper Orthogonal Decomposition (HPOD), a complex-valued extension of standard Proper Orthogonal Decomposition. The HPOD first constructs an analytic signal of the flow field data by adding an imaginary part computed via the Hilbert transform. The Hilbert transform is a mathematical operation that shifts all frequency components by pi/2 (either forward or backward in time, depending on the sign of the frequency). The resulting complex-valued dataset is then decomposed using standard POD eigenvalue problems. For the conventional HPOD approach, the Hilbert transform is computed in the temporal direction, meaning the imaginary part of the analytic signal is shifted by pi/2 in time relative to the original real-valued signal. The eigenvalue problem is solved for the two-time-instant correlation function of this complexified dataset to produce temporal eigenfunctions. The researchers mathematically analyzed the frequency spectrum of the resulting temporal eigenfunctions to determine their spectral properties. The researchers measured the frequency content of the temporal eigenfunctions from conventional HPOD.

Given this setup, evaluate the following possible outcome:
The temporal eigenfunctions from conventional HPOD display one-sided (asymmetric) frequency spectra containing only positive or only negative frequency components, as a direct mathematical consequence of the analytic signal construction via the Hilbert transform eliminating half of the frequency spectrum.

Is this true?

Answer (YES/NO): YES